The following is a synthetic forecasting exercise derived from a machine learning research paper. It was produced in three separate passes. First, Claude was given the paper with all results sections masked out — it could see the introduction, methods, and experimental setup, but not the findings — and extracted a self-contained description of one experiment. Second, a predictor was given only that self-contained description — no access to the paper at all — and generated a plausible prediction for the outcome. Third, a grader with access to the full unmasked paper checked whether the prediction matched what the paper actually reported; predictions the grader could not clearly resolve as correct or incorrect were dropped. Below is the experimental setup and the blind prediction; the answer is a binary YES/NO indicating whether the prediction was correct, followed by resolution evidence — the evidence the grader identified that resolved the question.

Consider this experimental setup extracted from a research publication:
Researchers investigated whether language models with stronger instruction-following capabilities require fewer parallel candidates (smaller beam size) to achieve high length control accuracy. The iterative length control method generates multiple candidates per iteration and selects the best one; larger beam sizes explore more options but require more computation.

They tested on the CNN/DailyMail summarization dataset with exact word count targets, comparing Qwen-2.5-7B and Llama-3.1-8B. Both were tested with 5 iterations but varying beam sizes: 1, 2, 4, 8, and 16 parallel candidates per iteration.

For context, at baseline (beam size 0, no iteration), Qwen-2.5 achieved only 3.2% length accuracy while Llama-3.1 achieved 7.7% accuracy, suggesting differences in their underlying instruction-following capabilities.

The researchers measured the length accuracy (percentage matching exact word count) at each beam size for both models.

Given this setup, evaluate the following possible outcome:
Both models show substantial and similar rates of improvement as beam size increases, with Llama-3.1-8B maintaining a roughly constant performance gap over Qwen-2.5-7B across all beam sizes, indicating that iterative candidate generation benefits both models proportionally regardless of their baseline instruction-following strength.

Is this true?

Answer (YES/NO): NO